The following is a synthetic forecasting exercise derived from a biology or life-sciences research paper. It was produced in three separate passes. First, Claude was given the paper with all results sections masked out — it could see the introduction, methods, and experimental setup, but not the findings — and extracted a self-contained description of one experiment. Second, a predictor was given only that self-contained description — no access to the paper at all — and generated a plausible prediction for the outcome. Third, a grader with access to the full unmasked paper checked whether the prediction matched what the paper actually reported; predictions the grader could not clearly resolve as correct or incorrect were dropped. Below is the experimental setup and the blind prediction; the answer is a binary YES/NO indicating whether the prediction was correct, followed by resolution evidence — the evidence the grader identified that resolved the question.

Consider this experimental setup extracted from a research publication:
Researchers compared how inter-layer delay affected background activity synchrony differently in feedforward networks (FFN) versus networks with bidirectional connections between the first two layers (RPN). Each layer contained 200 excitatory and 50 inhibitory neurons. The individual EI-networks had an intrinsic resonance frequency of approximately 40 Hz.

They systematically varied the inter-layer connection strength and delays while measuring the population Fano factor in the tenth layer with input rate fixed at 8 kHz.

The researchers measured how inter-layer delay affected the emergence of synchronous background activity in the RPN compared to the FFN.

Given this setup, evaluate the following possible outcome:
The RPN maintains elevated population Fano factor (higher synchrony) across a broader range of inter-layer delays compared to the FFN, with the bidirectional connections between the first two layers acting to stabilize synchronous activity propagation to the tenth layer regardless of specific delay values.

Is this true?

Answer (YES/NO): NO